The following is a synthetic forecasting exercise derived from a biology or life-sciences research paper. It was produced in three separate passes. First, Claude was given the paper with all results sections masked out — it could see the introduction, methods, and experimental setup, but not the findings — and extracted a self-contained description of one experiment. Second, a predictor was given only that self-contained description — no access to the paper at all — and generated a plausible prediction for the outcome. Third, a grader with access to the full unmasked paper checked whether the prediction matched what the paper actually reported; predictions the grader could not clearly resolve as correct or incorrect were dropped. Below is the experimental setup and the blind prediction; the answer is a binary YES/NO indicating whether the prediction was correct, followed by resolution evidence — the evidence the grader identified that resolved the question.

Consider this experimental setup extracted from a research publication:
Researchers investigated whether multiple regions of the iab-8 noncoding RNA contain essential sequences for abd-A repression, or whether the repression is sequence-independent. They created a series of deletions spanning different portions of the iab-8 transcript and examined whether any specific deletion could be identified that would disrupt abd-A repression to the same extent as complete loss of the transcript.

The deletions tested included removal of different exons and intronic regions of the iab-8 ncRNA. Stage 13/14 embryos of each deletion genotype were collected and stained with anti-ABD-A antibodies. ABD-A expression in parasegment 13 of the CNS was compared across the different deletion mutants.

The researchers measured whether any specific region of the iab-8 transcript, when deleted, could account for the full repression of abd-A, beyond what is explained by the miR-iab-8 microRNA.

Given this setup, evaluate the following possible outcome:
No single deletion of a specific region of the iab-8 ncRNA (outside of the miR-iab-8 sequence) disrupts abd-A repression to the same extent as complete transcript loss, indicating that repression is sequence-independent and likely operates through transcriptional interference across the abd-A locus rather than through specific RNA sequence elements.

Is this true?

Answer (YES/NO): YES